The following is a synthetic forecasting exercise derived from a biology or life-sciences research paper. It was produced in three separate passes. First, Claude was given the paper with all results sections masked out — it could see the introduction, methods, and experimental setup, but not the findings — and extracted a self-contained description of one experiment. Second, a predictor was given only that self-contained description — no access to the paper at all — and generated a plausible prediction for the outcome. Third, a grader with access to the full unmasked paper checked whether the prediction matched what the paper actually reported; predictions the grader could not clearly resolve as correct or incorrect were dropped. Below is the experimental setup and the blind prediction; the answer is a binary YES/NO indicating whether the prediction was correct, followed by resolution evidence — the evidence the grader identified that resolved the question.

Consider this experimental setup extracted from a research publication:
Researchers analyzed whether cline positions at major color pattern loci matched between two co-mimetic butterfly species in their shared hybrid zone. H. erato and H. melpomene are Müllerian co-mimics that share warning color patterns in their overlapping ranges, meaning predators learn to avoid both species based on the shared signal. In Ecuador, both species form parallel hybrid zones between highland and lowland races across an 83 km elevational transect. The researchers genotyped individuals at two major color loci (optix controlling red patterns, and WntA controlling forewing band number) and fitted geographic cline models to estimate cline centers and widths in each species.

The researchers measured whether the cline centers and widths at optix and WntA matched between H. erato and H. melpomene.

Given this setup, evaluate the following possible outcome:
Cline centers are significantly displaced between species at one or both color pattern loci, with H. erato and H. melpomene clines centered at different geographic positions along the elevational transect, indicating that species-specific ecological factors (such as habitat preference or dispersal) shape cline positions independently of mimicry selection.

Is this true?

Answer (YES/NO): NO